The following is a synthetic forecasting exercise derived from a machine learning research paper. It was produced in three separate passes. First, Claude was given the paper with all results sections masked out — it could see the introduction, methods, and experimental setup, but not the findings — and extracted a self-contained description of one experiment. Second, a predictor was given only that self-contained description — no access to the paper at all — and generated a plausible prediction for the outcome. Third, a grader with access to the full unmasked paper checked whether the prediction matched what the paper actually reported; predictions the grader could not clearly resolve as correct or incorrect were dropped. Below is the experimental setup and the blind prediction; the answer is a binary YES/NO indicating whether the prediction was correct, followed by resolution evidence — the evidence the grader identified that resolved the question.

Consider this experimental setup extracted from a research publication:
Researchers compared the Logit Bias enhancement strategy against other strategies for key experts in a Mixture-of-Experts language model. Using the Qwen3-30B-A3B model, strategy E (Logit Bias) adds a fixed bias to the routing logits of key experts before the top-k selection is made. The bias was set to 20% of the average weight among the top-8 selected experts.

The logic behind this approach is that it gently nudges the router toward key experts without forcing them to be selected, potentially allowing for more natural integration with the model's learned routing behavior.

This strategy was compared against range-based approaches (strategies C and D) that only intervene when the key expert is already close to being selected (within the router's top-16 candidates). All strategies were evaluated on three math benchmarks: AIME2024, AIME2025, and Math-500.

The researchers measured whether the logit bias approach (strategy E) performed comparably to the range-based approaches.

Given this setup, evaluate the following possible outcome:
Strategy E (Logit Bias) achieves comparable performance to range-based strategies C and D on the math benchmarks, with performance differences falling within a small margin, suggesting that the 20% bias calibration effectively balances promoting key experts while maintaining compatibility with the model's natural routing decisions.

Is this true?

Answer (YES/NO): NO